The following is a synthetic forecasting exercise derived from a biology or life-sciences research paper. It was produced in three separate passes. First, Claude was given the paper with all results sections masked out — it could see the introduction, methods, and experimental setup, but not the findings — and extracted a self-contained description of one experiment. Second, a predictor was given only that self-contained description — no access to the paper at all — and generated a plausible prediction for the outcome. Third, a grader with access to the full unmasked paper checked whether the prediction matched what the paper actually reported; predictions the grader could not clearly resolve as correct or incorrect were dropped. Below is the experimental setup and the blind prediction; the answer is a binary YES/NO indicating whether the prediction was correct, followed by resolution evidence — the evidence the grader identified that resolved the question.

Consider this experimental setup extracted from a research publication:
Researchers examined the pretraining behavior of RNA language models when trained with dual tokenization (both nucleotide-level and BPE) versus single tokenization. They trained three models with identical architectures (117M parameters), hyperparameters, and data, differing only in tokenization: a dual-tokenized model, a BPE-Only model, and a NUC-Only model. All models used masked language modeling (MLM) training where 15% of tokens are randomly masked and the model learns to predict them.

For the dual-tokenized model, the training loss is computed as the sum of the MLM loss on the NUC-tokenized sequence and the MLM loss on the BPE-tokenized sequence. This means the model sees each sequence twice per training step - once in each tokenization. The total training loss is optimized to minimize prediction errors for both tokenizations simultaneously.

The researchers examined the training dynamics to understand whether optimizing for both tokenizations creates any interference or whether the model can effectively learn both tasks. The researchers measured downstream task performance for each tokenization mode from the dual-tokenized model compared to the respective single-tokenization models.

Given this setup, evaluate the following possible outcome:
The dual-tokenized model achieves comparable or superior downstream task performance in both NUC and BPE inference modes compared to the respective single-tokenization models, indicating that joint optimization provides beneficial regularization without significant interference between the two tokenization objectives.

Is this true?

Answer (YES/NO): YES